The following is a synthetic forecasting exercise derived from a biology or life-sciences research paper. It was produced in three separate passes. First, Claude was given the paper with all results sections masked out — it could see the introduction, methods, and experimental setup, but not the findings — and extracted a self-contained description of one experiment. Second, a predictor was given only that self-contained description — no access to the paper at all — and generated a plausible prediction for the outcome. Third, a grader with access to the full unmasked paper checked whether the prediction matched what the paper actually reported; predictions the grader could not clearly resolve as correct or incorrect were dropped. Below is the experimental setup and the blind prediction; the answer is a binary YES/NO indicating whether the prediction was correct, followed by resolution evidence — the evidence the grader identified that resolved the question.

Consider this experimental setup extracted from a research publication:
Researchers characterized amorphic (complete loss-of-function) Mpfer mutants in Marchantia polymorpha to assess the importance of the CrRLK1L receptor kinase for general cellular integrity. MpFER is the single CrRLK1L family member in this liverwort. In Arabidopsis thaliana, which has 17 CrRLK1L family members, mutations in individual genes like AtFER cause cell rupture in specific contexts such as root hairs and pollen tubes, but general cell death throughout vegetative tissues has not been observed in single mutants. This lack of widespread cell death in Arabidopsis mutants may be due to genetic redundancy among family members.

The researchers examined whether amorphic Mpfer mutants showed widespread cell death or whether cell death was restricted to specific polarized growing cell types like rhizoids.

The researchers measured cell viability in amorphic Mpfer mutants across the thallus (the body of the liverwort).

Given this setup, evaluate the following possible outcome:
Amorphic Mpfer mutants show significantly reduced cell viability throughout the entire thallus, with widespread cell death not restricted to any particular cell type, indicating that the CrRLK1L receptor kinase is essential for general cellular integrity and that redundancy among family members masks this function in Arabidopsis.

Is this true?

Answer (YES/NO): YES